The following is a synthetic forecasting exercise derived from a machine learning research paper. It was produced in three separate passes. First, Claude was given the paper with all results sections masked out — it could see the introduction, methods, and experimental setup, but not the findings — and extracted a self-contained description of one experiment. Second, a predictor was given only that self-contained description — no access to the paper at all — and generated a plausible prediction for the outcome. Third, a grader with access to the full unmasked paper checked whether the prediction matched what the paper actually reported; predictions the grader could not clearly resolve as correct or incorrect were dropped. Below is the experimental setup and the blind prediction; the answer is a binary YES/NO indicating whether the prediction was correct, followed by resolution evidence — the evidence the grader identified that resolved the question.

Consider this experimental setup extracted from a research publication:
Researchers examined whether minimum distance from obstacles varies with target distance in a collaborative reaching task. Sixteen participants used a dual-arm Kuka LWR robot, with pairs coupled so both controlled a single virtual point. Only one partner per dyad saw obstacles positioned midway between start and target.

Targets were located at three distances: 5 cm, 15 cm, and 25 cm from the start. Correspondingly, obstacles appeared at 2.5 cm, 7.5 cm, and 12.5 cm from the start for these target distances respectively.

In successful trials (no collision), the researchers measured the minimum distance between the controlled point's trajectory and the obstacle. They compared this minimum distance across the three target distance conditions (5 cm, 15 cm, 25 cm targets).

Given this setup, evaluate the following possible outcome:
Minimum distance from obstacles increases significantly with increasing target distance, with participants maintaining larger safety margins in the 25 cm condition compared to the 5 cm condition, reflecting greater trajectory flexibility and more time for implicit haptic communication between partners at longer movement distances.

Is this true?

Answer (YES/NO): NO